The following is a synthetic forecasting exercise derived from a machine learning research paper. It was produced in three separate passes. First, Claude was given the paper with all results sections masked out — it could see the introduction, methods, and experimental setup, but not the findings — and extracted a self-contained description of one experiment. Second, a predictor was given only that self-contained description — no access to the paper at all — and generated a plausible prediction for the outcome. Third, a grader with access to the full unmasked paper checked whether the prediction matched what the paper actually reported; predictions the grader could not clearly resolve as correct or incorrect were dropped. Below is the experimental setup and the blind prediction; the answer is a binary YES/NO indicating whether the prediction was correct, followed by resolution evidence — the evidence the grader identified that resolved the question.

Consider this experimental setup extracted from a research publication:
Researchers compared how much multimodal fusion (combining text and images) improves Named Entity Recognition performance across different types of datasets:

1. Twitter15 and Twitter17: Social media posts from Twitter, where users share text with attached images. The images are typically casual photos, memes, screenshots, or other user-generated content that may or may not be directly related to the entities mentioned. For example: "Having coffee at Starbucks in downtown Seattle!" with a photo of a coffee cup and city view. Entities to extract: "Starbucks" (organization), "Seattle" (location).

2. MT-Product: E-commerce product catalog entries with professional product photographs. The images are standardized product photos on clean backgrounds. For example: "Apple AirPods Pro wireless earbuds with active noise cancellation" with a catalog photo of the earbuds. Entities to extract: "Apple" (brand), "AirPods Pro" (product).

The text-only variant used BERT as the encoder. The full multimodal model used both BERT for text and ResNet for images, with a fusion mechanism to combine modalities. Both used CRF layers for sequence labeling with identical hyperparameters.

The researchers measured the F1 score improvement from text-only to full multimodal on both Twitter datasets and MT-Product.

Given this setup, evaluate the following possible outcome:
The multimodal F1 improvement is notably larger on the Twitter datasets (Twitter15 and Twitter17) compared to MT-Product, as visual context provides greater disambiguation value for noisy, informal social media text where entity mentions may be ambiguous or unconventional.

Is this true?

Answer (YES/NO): YES